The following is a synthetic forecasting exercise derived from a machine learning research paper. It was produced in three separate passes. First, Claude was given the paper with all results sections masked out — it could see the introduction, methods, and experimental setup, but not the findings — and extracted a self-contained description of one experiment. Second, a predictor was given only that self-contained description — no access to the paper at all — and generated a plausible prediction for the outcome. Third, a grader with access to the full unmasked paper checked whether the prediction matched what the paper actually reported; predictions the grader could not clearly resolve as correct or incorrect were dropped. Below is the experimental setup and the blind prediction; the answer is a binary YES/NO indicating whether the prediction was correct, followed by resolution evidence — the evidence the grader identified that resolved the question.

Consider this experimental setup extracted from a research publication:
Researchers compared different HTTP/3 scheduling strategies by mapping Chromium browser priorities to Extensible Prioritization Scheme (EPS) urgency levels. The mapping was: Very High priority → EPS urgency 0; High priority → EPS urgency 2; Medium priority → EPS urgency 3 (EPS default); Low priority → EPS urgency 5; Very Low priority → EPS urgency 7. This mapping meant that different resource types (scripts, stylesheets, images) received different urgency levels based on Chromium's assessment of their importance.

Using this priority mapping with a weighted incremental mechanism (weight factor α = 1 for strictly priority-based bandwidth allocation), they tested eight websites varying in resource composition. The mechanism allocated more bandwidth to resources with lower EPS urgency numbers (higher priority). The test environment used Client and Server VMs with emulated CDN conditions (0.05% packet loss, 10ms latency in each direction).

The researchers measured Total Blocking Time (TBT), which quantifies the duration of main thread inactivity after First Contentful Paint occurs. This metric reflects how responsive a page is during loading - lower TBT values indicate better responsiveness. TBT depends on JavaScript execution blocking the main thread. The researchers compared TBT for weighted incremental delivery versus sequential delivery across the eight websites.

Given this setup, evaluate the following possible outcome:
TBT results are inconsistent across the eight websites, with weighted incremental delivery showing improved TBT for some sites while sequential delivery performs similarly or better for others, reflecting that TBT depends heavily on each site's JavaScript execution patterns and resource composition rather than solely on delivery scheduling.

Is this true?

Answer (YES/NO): YES